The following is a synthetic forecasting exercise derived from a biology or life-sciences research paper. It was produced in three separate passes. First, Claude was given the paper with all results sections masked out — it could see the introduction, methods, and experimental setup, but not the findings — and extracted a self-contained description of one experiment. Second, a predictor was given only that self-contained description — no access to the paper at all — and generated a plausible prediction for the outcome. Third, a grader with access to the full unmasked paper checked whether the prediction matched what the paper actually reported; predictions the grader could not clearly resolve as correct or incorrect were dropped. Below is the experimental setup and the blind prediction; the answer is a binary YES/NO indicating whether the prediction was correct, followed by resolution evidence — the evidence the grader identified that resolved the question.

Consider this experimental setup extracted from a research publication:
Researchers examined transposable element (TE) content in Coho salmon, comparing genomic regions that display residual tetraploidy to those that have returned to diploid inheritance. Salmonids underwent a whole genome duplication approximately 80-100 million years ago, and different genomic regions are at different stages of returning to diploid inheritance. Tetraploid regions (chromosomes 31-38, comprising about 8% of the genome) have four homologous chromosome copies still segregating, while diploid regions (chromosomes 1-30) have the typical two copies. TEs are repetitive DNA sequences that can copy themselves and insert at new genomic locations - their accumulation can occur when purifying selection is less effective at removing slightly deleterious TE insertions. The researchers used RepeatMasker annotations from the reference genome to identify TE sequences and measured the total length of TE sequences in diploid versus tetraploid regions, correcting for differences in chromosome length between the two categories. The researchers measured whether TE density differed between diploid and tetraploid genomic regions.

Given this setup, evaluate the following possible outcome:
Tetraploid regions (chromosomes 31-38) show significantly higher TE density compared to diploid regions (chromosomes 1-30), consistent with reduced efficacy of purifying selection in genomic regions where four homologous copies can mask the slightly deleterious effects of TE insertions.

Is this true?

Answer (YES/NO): NO